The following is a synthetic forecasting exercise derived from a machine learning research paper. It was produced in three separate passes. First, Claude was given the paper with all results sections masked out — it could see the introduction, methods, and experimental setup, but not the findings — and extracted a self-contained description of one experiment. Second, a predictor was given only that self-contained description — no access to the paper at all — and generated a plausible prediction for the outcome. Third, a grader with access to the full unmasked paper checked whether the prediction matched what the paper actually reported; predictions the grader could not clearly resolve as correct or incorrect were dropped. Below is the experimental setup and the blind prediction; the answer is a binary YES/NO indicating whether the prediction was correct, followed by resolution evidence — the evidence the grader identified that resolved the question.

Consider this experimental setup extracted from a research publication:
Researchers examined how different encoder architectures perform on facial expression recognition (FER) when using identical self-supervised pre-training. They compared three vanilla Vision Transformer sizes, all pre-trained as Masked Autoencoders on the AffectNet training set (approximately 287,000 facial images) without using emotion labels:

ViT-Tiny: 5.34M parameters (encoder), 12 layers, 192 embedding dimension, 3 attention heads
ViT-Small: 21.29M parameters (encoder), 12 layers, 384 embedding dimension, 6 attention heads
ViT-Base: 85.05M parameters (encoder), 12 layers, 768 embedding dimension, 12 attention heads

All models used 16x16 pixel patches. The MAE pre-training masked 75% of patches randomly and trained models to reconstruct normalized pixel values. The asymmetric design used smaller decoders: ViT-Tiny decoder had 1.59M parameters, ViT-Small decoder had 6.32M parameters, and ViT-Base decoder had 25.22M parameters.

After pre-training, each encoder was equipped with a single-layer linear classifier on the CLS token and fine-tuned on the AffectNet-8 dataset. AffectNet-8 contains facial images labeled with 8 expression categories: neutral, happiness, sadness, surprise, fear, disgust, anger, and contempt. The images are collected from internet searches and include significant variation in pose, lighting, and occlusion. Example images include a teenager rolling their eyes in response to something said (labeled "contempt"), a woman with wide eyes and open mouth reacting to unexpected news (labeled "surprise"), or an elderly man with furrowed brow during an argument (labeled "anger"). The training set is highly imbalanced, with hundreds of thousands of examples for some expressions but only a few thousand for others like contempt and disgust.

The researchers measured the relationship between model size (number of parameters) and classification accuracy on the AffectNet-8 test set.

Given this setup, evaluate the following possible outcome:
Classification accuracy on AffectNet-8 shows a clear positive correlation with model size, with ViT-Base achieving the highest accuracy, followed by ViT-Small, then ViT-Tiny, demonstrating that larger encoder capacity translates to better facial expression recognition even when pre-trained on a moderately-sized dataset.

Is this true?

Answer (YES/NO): NO